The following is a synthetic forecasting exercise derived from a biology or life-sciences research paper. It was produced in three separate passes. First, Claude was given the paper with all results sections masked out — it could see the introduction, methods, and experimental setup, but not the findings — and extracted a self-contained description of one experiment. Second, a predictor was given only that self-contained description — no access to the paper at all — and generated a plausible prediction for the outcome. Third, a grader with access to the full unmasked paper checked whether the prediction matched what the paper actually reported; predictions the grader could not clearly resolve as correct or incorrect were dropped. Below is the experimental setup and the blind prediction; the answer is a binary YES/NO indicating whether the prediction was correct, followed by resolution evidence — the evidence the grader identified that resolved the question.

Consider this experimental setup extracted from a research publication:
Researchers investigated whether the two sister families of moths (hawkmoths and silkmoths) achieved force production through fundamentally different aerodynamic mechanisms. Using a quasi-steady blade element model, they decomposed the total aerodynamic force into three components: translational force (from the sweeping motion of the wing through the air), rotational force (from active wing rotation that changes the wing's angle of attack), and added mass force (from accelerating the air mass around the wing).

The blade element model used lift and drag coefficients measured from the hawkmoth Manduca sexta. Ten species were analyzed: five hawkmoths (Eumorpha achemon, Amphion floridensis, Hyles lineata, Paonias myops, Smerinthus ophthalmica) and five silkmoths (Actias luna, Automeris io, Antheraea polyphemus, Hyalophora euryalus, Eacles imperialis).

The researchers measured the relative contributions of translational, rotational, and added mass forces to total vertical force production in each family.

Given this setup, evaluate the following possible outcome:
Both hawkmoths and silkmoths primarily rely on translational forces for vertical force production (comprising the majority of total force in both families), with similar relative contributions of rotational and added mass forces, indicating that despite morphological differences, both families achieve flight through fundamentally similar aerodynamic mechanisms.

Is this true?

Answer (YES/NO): NO